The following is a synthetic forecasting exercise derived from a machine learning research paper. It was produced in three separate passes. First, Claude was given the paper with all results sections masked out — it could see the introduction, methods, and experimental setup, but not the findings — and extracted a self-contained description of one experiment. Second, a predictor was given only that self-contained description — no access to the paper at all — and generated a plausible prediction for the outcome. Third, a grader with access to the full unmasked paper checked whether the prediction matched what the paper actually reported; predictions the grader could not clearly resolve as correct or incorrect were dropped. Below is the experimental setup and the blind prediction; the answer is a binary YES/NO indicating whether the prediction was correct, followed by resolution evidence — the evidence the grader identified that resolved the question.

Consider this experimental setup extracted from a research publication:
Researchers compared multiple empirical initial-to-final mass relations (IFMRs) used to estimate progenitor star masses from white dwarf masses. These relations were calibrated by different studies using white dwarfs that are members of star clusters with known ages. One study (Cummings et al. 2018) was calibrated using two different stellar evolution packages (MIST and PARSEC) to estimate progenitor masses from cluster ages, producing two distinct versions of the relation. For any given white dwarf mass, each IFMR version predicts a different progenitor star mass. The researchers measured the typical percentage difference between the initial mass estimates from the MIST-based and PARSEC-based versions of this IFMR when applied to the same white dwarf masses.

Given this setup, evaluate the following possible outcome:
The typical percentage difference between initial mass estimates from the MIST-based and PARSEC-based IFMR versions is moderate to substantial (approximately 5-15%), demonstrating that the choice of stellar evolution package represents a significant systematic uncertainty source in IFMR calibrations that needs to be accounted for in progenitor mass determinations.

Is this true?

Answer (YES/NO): NO